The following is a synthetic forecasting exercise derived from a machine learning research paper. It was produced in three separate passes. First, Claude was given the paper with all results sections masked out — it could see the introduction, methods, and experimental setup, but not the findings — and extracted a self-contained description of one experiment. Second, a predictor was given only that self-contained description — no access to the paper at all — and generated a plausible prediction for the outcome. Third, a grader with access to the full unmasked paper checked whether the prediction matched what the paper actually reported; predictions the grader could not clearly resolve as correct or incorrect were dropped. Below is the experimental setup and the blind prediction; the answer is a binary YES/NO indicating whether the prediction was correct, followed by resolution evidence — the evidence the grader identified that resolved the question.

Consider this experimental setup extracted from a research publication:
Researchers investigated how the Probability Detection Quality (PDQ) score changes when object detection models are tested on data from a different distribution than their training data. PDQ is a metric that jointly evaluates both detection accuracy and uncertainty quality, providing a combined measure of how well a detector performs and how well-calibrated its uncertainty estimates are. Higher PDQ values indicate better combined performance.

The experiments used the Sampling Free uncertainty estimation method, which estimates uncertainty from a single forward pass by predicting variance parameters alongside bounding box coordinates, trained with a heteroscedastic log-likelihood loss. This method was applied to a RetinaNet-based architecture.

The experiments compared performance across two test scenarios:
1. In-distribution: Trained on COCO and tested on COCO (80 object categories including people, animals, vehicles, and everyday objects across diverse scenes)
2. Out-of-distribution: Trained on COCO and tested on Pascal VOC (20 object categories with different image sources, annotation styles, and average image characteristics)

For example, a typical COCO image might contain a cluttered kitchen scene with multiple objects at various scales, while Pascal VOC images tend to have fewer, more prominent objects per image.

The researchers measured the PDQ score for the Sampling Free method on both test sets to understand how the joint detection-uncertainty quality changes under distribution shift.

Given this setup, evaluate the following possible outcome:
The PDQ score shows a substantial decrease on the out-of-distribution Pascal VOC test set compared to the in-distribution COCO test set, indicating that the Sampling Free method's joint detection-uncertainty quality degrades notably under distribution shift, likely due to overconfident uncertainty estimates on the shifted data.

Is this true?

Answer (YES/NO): YES